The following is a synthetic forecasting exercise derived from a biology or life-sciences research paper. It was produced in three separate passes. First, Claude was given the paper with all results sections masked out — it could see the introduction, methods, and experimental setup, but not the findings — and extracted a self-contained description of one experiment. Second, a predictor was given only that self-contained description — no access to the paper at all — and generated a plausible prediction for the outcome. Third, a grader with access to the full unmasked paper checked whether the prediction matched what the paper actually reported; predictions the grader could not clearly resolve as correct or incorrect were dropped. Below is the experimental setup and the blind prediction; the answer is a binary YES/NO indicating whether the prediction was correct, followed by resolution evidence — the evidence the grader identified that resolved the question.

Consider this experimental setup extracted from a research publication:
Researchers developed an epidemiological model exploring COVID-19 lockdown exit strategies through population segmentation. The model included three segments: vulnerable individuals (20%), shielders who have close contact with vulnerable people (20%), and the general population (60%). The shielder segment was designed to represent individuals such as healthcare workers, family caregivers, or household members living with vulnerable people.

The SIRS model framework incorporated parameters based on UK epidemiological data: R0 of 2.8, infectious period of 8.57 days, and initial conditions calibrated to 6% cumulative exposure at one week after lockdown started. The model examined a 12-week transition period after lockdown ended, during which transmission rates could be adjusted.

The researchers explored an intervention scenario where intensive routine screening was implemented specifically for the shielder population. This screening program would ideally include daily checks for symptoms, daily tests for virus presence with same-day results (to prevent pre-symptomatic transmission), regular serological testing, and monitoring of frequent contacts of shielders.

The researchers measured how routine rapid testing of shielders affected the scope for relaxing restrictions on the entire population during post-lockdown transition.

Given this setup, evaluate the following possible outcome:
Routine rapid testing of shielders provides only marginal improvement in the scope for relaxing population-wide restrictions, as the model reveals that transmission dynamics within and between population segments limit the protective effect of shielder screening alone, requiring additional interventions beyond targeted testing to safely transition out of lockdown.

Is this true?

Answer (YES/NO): NO